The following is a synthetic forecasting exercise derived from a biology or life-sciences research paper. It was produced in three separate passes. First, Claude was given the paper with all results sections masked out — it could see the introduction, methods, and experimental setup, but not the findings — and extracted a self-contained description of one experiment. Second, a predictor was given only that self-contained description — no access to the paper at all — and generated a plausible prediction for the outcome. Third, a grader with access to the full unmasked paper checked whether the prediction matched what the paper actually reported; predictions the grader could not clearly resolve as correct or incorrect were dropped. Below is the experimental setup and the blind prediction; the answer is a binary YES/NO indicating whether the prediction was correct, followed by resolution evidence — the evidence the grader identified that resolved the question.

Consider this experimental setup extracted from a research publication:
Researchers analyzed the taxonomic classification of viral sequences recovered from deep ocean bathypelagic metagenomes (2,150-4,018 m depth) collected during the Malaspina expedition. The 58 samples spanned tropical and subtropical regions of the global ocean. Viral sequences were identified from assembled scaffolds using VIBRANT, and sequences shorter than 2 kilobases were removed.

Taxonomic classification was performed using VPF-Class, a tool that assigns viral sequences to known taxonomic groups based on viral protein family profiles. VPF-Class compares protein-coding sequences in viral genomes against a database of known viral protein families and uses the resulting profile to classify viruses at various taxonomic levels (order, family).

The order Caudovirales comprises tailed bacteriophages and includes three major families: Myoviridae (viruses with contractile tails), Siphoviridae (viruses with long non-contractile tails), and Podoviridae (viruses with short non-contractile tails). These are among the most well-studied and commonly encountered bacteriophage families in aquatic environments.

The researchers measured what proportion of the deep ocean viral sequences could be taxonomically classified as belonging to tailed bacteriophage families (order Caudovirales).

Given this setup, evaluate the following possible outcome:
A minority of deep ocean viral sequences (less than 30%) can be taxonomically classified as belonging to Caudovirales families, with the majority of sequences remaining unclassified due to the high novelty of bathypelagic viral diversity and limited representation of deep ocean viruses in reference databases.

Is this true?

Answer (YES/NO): NO